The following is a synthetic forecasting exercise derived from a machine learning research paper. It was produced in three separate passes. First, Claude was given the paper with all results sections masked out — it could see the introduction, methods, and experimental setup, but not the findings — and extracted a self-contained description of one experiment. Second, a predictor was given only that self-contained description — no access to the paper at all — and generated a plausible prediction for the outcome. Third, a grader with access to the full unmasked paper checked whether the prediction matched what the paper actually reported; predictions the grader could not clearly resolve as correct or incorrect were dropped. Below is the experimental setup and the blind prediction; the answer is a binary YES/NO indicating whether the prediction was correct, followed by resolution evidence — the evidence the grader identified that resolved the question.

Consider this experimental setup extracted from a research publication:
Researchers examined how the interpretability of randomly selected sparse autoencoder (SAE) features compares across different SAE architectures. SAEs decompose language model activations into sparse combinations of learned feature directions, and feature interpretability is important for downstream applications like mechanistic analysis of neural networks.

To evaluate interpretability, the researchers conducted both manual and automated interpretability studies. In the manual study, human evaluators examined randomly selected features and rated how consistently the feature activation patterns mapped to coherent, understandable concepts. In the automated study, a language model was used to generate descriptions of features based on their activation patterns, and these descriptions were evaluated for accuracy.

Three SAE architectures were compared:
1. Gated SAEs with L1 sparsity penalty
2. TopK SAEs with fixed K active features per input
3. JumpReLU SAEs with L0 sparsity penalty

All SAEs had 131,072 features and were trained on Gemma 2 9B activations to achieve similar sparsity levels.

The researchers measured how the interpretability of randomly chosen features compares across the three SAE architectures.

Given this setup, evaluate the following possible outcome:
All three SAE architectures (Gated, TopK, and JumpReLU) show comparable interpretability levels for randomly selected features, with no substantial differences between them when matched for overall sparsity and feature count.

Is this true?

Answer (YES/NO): YES